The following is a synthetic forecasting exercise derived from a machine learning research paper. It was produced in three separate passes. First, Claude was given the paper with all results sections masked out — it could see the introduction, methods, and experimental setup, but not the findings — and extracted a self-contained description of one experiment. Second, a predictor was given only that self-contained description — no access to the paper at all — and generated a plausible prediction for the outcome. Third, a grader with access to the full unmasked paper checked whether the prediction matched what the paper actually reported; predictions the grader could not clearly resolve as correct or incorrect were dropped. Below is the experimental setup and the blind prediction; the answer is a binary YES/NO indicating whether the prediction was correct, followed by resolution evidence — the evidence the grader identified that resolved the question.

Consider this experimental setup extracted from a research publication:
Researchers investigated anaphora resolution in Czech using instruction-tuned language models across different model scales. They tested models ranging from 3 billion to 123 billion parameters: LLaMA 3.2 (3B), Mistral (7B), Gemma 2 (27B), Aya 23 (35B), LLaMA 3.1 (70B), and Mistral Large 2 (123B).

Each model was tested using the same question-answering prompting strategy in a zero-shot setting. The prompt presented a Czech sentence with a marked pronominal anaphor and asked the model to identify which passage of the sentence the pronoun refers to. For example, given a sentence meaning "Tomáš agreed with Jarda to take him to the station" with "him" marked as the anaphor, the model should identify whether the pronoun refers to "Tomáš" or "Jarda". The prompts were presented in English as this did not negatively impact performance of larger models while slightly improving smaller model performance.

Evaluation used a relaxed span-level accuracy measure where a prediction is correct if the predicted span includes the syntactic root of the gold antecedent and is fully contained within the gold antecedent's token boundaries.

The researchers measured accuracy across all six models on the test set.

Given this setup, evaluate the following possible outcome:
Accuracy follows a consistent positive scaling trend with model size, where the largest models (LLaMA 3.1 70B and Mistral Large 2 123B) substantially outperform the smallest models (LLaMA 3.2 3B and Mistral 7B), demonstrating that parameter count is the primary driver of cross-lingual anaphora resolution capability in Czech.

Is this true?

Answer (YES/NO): NO